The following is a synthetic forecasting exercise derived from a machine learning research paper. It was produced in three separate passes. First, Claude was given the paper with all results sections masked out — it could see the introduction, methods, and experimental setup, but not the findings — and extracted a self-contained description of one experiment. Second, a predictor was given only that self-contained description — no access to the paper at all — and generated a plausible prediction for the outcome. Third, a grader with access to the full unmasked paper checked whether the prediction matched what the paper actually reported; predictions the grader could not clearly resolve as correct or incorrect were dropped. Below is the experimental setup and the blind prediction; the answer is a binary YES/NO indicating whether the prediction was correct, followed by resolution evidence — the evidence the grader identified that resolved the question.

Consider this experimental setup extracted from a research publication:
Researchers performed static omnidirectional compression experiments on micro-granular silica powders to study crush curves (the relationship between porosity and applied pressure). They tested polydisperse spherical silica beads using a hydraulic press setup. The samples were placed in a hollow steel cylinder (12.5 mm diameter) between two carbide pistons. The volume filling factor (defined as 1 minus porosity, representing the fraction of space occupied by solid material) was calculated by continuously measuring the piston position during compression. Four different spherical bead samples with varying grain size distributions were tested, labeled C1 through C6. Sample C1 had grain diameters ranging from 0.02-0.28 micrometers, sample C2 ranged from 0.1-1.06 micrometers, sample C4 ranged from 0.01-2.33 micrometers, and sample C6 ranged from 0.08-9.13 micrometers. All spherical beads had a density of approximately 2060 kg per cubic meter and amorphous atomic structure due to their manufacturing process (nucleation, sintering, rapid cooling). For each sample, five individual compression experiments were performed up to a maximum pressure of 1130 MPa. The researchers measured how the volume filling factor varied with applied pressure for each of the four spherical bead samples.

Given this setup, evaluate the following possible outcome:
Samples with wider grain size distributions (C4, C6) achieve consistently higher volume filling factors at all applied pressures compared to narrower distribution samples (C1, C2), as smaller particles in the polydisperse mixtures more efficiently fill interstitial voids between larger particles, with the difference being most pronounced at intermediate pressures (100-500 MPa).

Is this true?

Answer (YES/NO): NO